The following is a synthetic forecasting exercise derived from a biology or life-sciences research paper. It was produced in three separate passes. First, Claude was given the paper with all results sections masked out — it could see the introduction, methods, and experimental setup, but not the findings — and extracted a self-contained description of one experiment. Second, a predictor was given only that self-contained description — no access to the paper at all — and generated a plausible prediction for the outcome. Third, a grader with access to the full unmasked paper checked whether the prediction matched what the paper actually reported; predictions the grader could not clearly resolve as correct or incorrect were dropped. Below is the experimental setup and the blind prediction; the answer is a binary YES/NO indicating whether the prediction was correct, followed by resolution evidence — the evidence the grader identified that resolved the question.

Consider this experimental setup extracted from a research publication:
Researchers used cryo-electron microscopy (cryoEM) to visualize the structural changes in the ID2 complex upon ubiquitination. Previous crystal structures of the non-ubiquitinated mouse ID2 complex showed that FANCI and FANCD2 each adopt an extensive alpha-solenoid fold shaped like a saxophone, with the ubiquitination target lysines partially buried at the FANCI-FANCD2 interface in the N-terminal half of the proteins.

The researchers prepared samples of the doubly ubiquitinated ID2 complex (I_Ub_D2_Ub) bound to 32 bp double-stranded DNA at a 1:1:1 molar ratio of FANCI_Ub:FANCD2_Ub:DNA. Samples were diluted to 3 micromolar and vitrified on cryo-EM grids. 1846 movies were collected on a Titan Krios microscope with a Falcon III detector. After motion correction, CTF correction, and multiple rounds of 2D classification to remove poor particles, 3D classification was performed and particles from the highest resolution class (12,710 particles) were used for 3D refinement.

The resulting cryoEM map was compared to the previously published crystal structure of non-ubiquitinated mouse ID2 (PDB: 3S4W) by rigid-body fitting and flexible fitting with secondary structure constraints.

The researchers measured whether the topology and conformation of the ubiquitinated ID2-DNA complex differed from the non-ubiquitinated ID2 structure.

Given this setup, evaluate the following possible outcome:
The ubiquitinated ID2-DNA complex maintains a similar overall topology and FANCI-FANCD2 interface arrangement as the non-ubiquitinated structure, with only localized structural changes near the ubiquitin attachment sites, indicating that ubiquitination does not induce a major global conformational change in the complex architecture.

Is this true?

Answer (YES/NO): NO